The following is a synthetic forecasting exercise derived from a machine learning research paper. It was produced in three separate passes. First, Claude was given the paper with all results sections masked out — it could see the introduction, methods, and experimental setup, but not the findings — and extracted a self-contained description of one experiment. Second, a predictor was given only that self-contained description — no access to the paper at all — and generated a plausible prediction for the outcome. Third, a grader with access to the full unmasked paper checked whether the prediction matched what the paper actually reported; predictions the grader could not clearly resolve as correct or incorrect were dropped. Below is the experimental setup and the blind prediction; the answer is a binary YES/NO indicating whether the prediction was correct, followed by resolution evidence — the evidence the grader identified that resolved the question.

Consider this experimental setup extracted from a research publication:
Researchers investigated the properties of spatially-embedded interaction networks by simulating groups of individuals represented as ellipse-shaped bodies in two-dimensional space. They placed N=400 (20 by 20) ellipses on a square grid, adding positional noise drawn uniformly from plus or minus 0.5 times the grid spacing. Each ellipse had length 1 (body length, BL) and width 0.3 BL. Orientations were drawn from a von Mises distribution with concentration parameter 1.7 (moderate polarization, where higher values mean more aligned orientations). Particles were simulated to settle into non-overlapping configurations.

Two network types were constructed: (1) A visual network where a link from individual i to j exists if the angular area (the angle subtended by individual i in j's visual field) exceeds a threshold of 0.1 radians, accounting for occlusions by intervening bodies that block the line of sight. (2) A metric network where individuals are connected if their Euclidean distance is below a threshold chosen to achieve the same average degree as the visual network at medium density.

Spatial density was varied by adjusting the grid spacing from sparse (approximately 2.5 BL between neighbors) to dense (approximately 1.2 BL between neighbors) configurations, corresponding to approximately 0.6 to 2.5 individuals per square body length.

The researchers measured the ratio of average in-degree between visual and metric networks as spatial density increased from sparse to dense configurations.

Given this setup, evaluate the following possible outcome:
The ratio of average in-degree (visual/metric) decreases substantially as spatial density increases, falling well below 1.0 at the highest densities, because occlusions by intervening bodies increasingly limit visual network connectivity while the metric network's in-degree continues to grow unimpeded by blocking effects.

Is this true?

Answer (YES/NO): YES